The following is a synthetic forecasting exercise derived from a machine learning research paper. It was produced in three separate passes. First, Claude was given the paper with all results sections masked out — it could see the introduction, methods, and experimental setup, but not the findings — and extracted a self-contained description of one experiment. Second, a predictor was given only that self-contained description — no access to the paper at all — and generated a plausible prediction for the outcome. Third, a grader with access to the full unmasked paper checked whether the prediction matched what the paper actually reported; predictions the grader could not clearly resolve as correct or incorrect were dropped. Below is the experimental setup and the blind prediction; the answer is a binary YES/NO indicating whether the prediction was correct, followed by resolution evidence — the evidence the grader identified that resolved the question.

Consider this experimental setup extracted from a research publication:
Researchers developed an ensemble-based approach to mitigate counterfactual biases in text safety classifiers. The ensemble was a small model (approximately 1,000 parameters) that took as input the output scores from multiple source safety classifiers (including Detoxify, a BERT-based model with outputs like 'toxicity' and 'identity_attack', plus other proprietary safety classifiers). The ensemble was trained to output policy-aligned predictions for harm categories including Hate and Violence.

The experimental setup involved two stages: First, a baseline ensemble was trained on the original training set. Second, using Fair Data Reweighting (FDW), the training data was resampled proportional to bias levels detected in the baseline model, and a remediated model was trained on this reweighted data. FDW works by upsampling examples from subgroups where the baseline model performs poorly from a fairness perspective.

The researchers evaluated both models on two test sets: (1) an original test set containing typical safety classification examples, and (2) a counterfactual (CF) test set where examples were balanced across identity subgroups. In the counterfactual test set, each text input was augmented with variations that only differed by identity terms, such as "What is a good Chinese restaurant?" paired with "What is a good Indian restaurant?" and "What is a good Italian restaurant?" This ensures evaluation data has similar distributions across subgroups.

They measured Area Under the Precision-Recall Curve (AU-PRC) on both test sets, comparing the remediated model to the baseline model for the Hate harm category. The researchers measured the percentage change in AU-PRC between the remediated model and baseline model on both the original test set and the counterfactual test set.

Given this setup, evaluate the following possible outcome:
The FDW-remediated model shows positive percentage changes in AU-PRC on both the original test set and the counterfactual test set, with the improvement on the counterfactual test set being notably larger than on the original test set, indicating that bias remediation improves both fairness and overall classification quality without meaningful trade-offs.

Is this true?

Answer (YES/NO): NO